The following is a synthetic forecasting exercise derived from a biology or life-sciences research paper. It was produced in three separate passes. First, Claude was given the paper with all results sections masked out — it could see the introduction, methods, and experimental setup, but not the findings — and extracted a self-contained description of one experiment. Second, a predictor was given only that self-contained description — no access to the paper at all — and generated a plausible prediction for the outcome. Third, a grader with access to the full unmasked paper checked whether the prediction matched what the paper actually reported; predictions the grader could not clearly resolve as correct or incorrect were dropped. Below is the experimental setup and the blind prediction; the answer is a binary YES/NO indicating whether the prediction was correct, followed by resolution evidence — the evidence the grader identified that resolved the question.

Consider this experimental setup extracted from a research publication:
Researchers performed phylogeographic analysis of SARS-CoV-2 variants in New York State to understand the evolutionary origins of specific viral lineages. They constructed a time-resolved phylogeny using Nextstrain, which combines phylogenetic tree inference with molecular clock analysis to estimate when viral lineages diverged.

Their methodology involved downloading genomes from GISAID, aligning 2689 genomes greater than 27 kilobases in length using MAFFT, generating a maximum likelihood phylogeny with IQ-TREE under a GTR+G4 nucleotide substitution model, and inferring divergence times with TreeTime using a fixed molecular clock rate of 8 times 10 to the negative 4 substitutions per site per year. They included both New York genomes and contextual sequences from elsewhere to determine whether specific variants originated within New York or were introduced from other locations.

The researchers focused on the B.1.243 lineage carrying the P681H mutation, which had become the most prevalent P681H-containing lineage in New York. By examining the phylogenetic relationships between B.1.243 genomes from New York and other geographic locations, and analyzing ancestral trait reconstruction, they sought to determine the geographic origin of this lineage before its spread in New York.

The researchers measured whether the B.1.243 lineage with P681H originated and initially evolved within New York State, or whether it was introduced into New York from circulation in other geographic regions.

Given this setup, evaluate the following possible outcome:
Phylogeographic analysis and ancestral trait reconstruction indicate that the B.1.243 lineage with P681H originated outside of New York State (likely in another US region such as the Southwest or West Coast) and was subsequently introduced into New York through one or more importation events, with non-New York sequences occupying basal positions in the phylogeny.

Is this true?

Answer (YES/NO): YES